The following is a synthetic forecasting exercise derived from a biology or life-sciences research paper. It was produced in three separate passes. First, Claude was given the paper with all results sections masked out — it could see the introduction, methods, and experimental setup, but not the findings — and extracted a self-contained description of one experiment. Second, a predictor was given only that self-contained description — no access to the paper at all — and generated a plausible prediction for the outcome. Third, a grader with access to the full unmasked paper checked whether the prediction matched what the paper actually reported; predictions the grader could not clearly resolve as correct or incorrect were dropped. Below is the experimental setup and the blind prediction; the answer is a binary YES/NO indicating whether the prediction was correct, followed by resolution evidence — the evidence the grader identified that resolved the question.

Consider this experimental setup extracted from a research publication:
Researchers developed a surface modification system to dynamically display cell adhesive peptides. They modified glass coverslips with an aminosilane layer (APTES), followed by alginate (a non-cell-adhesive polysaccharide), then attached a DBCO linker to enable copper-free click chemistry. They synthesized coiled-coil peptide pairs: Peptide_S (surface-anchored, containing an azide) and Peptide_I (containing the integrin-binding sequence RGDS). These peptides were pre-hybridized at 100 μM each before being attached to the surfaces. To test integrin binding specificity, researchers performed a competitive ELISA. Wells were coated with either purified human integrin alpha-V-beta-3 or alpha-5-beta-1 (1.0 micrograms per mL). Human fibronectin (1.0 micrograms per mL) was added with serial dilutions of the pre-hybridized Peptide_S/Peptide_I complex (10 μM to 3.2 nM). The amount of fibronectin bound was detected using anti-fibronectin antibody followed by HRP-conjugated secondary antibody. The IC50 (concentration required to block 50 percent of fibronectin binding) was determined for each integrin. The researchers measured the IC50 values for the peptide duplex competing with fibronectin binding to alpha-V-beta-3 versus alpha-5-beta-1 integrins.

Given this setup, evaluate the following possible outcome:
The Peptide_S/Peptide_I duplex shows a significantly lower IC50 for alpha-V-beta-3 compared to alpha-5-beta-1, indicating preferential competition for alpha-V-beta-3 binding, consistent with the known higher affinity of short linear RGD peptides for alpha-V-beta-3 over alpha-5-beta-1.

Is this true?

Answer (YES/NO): YES